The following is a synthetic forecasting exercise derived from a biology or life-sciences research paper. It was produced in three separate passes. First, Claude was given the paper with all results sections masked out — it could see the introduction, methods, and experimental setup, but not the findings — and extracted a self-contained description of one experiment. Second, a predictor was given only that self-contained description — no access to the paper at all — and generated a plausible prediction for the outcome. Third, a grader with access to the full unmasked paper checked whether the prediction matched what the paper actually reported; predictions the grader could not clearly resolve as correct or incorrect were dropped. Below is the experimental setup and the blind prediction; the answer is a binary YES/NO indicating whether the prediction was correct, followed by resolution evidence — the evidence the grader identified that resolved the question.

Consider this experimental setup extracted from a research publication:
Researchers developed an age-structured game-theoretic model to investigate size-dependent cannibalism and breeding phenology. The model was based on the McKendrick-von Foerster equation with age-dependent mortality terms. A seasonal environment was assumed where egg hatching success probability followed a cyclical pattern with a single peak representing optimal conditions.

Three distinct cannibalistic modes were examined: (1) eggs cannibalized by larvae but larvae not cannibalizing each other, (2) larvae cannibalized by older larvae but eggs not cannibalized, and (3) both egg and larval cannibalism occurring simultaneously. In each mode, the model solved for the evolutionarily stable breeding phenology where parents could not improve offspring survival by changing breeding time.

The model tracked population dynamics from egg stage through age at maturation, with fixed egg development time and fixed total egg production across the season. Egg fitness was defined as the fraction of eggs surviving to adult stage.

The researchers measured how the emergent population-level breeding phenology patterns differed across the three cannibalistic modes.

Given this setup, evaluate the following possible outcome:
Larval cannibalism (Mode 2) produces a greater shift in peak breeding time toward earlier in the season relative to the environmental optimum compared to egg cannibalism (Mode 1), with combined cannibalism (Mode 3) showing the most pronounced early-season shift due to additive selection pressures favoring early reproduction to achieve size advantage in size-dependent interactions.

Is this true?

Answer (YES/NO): NO